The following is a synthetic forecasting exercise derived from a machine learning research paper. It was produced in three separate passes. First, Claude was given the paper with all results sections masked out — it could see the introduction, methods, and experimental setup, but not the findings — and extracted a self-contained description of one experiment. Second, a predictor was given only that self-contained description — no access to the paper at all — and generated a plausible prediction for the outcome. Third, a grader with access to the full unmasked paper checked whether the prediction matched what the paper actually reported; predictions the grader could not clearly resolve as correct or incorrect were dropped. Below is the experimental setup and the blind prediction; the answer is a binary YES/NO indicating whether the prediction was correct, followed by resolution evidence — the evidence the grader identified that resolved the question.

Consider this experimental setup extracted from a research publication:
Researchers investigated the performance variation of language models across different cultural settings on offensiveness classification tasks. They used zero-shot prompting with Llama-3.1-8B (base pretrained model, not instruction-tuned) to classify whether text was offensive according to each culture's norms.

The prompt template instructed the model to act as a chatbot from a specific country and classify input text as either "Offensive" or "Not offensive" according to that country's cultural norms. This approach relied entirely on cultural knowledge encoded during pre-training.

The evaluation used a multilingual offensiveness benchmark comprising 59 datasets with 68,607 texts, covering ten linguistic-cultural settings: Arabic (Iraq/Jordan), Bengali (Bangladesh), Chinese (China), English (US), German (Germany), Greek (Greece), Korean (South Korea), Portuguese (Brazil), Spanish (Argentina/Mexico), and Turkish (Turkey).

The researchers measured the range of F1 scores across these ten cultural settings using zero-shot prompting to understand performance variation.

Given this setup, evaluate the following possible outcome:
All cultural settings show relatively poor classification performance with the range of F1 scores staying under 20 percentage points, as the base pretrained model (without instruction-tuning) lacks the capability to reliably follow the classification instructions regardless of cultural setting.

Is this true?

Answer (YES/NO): NO